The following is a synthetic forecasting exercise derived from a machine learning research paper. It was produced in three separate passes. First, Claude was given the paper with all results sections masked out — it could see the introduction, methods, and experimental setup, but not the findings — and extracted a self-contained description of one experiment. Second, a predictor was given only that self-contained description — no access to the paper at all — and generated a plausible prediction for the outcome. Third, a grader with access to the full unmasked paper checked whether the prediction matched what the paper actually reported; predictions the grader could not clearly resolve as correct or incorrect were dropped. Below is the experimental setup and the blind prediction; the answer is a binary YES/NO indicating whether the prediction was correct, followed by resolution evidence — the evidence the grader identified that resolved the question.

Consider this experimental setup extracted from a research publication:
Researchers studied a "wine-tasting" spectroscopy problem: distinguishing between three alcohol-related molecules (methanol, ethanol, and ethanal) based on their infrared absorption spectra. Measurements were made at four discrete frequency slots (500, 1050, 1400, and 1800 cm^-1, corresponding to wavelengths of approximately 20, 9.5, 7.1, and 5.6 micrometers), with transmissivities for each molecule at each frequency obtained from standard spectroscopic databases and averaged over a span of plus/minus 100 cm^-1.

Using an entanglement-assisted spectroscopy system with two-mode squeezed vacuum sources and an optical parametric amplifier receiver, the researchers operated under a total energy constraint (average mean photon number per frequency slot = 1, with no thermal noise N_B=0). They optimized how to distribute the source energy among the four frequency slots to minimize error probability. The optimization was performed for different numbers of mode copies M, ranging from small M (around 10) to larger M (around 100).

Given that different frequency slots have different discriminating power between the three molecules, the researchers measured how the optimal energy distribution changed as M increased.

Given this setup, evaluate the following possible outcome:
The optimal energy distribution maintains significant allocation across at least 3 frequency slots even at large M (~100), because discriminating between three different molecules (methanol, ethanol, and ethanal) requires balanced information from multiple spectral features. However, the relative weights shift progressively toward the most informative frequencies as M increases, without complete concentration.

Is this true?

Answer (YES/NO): NO